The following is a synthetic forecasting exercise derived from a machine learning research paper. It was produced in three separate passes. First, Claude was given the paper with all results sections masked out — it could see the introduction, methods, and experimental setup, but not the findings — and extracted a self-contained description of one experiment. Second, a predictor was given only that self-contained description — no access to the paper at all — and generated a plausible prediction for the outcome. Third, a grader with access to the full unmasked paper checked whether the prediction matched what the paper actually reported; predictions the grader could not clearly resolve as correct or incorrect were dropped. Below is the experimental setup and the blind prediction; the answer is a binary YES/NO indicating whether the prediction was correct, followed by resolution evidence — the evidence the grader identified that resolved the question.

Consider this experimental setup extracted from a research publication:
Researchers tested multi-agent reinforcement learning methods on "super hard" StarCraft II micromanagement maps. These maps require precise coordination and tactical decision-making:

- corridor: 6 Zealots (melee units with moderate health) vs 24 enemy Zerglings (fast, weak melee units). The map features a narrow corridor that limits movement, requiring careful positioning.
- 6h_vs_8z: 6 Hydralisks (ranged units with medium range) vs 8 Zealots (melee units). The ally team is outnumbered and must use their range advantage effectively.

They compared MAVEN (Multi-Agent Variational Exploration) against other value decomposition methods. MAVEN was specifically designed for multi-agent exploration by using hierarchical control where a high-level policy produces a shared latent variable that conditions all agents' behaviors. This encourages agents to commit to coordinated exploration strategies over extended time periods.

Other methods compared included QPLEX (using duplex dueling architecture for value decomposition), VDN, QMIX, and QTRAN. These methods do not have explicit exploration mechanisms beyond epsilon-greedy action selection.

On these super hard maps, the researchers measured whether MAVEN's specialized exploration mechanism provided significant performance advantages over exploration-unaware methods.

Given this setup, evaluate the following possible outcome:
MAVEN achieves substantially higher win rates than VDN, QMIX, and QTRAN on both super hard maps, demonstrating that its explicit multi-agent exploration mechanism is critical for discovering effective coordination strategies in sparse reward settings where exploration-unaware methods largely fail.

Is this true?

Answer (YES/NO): NO